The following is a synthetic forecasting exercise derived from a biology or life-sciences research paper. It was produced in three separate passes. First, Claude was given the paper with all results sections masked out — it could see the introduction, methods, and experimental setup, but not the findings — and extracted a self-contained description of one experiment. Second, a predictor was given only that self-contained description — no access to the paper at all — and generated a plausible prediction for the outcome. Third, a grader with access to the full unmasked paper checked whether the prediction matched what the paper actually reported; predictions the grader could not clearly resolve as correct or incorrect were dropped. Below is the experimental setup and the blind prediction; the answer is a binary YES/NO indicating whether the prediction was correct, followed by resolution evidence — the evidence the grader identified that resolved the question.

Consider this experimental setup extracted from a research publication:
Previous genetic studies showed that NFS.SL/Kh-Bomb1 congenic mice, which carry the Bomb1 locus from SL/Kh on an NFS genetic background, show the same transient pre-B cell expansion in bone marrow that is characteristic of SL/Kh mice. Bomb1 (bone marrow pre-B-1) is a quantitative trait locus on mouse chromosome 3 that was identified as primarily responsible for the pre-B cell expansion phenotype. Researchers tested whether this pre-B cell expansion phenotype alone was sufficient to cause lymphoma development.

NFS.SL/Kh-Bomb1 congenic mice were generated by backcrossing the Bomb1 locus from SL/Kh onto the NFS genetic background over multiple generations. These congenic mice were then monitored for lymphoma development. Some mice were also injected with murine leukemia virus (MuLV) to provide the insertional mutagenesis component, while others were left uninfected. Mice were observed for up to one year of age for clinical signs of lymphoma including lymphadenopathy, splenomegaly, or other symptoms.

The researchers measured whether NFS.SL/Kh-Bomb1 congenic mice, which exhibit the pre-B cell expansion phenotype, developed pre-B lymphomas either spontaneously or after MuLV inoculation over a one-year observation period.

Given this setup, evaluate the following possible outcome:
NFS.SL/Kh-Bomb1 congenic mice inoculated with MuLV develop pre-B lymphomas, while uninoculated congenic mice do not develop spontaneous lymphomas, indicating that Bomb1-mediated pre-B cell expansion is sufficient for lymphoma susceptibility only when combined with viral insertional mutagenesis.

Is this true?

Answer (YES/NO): NO